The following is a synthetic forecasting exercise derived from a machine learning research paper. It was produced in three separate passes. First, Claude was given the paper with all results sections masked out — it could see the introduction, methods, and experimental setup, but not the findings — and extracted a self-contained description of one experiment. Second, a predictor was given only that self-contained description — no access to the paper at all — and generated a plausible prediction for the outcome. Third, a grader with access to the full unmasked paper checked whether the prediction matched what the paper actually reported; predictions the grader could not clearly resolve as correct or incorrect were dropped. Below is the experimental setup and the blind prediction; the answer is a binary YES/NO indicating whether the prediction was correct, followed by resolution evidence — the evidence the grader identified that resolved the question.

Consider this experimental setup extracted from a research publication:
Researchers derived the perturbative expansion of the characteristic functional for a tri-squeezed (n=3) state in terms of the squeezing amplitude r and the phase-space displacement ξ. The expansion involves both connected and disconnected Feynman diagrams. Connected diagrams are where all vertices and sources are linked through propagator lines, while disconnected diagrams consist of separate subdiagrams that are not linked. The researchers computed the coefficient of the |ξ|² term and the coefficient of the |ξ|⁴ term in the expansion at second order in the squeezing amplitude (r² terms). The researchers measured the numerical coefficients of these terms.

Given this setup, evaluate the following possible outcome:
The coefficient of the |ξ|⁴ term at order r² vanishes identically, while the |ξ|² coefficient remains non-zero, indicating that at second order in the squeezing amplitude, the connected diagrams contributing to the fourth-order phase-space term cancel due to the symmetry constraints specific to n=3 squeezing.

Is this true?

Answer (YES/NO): NO